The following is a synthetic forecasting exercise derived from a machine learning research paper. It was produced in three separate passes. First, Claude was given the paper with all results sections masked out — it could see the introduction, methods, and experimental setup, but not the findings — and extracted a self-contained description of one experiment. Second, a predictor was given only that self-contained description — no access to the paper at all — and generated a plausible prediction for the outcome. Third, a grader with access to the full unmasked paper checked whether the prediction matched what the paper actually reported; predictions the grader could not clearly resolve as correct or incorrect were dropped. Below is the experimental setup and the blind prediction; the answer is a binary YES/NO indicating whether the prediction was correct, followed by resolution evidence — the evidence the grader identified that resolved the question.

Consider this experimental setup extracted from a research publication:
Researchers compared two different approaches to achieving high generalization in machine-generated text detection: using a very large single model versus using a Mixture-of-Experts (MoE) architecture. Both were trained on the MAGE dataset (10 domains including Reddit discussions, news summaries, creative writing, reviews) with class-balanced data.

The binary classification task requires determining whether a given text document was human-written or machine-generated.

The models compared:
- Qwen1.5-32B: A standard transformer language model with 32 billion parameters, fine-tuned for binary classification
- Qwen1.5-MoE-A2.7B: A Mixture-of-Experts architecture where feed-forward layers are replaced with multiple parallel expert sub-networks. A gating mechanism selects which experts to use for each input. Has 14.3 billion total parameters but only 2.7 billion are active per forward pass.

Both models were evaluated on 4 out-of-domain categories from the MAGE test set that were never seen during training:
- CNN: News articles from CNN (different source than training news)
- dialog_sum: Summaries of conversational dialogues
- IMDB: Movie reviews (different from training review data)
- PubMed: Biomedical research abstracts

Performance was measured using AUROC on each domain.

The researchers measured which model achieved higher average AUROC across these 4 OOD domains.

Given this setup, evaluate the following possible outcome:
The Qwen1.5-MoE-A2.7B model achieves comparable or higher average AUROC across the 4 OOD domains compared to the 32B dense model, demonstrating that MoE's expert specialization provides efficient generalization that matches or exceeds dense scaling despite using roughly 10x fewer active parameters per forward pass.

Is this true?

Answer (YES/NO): NO